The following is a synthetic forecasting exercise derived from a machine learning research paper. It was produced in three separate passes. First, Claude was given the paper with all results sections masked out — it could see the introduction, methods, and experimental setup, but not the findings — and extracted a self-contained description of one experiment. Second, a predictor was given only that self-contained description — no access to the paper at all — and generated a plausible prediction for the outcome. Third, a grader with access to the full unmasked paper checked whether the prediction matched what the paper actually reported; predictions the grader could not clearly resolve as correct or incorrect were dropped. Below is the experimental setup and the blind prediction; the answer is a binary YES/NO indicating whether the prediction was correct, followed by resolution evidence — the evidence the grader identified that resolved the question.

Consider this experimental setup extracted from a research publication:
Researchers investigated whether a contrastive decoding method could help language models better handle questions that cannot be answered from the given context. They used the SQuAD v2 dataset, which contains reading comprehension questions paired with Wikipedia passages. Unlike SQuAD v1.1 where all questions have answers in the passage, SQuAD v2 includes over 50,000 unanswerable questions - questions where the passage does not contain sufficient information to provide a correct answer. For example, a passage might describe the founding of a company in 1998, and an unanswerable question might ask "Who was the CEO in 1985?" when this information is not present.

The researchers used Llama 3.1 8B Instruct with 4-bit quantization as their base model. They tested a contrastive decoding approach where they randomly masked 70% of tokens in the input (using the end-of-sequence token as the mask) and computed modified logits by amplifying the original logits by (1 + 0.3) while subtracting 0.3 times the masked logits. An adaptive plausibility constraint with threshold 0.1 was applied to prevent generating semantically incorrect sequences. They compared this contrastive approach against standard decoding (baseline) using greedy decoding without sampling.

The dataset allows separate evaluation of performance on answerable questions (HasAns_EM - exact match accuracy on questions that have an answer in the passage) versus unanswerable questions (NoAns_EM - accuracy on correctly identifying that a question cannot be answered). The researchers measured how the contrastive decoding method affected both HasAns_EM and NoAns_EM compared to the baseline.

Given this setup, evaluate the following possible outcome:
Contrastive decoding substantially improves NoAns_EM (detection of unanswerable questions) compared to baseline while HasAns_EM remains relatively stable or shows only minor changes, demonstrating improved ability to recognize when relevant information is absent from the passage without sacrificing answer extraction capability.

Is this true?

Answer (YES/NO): NO